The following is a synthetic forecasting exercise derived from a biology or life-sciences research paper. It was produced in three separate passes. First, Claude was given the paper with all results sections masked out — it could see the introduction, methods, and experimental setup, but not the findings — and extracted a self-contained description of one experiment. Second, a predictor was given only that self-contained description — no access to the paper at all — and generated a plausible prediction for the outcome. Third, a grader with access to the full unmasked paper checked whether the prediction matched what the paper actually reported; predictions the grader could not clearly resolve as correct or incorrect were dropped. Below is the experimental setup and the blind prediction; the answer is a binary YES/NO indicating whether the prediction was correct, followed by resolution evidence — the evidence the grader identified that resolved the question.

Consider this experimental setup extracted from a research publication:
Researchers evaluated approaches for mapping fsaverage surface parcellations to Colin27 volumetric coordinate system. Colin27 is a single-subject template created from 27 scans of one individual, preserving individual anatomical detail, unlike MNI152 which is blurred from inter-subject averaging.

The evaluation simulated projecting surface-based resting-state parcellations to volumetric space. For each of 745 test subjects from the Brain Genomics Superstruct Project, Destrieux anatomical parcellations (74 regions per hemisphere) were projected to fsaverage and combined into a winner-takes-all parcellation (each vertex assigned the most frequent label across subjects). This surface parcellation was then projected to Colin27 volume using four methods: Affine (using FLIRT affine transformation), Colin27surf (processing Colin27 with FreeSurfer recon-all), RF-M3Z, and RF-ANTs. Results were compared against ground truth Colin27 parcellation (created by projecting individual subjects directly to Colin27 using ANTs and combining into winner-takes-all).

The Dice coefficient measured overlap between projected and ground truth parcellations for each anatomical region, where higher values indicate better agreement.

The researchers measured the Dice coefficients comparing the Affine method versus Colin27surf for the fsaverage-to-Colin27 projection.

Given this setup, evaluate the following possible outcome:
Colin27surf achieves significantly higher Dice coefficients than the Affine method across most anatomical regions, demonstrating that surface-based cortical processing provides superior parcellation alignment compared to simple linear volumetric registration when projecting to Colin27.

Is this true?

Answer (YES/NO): NO